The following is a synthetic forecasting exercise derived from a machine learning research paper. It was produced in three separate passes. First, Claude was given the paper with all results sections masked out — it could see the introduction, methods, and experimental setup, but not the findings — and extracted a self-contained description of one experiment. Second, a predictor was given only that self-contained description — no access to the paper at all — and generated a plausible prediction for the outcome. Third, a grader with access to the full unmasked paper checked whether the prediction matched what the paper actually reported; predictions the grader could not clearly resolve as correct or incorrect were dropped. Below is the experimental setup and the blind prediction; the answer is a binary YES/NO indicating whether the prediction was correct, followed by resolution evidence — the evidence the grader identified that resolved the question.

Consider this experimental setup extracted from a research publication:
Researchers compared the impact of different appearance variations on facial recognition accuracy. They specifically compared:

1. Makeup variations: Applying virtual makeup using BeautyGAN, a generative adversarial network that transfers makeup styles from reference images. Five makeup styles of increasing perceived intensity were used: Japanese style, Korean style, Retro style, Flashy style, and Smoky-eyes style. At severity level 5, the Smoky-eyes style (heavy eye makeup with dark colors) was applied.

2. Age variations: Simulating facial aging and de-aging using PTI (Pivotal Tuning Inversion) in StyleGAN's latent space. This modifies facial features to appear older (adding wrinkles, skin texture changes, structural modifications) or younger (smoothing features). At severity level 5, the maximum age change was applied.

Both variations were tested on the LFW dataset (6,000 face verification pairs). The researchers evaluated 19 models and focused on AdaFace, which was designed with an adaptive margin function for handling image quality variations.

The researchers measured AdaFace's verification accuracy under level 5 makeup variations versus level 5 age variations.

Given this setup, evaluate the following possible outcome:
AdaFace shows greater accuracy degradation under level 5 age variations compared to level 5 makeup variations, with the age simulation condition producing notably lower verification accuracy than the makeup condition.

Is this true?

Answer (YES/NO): YES